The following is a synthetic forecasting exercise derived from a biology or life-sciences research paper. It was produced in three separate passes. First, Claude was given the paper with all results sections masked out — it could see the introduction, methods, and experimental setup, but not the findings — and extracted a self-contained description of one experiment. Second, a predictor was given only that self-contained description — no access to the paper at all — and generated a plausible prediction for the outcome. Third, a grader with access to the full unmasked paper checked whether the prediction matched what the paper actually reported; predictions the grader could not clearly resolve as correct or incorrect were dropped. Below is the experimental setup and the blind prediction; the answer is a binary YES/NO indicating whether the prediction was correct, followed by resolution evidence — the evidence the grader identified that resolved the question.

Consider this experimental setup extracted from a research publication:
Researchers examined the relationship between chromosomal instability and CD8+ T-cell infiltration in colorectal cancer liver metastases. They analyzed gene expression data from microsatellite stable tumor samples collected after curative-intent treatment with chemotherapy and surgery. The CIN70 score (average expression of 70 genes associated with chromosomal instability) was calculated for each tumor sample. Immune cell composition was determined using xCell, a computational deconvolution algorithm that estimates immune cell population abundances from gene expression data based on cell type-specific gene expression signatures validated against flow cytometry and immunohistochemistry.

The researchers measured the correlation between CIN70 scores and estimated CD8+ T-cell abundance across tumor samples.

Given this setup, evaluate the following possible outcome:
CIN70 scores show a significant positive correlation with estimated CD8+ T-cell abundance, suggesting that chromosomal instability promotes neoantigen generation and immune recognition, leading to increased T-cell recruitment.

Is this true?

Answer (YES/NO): NO